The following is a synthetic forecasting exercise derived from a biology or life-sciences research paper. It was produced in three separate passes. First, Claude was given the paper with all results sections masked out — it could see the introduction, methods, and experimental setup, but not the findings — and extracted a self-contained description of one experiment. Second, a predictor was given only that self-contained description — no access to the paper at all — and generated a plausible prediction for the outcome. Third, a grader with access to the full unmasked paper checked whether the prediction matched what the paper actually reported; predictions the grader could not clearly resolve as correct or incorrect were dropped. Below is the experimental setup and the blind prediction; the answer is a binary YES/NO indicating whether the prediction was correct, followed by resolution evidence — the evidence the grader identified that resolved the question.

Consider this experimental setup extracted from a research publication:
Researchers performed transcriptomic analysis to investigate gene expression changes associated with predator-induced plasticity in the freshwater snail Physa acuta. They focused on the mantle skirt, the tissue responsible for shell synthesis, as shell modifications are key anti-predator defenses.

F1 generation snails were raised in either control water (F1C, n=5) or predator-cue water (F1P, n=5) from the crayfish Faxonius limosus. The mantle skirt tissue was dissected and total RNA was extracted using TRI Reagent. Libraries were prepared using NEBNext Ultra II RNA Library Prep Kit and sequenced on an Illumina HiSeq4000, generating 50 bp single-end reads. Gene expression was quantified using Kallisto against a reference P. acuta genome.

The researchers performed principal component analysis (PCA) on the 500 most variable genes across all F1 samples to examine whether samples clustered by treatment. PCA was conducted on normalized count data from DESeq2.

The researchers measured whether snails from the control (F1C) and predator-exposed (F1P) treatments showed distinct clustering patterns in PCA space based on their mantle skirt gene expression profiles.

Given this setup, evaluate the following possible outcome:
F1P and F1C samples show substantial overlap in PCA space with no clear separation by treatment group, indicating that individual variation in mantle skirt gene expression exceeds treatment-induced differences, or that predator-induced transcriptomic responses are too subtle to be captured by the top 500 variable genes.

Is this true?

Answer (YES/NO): YES